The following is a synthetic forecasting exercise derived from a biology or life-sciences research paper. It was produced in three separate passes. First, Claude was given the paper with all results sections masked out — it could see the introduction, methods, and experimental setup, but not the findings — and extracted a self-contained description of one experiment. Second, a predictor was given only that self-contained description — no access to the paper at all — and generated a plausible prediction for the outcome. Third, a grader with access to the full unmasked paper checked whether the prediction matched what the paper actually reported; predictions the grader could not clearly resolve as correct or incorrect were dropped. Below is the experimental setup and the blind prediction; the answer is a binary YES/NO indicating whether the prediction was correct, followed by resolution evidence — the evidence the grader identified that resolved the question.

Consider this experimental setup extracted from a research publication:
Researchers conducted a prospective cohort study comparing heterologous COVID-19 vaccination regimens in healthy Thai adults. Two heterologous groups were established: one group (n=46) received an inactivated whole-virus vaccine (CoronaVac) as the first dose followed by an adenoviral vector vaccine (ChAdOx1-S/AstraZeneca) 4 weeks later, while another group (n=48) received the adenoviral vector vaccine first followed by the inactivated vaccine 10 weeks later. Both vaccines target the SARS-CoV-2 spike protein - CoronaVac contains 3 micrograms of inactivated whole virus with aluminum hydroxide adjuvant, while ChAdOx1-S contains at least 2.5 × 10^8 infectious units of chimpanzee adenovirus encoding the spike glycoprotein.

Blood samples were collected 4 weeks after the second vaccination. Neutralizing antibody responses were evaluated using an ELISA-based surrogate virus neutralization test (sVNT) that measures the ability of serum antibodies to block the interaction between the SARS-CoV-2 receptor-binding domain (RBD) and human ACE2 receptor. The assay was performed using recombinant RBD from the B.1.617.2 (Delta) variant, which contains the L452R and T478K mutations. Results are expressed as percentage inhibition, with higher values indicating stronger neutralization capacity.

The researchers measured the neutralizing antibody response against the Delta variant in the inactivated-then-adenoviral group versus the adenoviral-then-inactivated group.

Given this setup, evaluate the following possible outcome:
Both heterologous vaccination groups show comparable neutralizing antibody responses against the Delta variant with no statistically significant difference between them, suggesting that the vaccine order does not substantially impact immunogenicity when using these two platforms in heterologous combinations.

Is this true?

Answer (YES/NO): NO